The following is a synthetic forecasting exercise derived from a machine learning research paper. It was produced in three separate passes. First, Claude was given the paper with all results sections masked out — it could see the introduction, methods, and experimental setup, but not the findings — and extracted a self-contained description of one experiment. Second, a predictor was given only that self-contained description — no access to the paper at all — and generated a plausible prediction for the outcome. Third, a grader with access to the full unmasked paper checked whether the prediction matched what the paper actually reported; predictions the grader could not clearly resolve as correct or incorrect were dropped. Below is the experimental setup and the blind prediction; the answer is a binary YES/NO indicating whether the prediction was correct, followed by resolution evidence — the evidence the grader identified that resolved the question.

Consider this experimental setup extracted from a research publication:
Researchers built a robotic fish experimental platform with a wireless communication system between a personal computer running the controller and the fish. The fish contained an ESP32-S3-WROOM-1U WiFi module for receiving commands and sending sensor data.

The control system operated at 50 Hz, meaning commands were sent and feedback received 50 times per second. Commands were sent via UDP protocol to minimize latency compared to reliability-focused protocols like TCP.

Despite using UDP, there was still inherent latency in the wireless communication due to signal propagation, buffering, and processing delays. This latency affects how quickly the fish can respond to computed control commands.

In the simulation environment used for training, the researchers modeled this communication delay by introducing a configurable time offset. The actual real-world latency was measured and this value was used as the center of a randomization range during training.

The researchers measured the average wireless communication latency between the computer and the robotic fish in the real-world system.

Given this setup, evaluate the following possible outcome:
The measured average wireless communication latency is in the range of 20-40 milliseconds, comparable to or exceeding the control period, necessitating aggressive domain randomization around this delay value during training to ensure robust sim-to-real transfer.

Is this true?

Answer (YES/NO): NO